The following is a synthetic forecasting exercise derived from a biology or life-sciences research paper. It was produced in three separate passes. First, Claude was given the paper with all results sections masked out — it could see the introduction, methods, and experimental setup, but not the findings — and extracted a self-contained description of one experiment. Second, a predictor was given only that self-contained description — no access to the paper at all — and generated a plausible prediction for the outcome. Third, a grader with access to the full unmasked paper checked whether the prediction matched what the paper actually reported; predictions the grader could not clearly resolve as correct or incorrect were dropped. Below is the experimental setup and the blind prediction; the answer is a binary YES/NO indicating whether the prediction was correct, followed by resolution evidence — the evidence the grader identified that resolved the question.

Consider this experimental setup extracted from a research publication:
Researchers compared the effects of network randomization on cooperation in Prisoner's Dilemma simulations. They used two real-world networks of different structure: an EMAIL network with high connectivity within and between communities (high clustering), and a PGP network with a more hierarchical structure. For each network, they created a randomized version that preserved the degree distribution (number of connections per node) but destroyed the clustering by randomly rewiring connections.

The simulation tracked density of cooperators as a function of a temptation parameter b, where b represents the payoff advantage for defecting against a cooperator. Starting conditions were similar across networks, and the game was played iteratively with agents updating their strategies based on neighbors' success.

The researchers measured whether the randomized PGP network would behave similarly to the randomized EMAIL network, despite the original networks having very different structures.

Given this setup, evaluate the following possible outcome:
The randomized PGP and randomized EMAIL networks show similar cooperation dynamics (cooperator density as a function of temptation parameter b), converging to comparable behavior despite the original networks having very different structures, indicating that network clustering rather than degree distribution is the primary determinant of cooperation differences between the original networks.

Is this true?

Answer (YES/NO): YES